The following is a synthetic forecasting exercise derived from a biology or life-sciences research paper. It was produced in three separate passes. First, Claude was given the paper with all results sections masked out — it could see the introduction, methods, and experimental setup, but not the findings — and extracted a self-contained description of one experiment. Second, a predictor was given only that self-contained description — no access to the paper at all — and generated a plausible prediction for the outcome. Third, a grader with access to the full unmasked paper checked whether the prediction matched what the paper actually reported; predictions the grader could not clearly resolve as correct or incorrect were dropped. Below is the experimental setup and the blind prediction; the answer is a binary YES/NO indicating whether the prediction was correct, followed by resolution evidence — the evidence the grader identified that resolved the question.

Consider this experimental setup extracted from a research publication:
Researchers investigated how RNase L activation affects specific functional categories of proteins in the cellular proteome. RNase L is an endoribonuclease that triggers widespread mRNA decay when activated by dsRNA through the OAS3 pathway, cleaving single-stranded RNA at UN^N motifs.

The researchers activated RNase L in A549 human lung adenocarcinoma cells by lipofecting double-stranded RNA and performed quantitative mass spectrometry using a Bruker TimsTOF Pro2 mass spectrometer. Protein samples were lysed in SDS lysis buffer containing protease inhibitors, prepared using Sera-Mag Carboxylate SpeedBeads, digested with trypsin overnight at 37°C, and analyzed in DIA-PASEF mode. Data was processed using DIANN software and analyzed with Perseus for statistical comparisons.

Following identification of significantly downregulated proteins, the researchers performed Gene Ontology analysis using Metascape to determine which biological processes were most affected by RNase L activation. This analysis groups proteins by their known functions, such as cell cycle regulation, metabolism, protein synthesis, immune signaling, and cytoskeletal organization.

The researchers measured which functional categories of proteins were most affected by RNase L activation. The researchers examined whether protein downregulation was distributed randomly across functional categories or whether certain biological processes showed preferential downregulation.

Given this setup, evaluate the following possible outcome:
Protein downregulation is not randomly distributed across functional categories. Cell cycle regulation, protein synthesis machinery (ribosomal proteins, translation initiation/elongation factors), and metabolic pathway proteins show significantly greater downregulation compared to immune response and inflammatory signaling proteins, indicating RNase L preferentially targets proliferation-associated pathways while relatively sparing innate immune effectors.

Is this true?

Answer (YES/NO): YES